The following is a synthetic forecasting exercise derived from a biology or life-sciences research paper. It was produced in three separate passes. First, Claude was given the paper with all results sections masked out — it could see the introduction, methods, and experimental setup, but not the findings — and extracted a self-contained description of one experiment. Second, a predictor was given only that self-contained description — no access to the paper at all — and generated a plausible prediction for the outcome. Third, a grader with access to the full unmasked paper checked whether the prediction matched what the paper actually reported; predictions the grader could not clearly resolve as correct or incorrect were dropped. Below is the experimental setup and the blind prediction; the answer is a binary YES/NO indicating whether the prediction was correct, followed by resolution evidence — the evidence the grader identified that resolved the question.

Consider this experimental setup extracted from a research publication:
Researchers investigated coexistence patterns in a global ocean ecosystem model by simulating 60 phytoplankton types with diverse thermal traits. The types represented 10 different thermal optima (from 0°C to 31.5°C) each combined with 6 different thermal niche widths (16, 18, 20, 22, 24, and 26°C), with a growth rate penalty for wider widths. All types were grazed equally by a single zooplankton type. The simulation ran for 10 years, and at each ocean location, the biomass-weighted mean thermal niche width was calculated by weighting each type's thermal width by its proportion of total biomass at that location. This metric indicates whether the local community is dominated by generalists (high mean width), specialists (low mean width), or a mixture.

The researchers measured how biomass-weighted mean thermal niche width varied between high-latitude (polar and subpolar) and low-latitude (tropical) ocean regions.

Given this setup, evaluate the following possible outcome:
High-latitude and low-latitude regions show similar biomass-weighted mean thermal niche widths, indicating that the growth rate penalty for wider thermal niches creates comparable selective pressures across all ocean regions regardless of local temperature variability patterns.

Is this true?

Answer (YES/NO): NO